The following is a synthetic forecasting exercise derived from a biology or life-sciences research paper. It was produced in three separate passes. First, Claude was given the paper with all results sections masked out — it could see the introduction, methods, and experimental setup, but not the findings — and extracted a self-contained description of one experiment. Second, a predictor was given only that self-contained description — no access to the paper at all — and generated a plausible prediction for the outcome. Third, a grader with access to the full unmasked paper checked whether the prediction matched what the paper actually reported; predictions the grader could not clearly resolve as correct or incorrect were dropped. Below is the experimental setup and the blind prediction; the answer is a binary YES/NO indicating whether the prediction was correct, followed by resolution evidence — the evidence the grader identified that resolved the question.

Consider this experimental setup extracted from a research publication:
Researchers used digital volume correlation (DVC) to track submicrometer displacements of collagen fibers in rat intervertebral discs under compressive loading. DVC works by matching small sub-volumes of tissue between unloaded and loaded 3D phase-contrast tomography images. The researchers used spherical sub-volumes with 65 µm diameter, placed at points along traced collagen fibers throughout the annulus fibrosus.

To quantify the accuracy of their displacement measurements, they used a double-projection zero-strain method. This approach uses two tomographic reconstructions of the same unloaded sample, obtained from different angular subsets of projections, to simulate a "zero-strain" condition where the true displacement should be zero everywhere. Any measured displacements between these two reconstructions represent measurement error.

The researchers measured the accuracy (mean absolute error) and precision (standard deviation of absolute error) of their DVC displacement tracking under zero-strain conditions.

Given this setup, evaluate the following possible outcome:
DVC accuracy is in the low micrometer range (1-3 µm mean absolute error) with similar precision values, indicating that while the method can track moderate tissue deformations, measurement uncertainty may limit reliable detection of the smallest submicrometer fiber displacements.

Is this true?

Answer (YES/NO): NO